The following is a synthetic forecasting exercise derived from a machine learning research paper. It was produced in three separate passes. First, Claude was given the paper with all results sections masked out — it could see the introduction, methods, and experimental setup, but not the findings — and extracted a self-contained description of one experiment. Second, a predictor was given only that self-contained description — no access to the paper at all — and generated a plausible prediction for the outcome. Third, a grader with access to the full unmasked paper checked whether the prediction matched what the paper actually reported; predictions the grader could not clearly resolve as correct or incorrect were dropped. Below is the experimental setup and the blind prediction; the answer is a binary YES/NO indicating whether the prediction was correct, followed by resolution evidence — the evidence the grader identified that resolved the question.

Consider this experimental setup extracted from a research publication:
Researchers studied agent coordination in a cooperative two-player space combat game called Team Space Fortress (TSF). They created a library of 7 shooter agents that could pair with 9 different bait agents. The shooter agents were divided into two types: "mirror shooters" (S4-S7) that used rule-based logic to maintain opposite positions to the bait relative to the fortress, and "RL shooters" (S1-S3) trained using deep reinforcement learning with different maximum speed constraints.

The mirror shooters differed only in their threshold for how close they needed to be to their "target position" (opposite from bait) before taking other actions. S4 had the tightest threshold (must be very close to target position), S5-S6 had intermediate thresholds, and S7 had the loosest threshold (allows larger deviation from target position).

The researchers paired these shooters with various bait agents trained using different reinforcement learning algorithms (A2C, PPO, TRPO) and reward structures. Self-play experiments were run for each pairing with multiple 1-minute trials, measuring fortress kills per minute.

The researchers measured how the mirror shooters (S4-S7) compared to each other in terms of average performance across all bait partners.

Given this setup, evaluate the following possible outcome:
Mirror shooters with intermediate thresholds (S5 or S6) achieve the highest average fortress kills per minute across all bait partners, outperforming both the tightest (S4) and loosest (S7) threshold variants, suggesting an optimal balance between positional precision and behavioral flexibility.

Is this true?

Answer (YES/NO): NO